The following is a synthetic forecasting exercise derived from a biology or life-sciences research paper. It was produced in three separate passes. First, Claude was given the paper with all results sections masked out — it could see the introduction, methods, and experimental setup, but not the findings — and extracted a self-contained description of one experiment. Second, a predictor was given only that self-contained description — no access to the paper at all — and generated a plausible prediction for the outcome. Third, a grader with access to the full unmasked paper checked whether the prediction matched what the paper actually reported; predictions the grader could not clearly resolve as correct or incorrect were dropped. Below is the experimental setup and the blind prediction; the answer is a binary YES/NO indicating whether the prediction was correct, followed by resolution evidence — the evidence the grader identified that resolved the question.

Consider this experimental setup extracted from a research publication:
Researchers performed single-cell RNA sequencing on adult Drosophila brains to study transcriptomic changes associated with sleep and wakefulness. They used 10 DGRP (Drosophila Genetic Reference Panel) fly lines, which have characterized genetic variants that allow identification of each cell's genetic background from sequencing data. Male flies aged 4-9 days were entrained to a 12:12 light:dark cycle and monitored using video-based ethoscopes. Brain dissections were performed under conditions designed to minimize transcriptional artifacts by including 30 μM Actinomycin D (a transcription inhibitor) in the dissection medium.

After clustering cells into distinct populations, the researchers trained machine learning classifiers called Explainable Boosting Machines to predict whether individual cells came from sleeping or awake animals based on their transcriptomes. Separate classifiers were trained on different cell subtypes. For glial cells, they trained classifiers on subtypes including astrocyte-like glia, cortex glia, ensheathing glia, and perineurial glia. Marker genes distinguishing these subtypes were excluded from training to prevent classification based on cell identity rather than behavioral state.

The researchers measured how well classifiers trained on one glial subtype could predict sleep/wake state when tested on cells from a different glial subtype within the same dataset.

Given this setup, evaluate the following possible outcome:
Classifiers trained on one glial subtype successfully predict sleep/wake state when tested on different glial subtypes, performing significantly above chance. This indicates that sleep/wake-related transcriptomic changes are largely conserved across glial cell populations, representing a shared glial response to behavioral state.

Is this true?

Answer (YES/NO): NO